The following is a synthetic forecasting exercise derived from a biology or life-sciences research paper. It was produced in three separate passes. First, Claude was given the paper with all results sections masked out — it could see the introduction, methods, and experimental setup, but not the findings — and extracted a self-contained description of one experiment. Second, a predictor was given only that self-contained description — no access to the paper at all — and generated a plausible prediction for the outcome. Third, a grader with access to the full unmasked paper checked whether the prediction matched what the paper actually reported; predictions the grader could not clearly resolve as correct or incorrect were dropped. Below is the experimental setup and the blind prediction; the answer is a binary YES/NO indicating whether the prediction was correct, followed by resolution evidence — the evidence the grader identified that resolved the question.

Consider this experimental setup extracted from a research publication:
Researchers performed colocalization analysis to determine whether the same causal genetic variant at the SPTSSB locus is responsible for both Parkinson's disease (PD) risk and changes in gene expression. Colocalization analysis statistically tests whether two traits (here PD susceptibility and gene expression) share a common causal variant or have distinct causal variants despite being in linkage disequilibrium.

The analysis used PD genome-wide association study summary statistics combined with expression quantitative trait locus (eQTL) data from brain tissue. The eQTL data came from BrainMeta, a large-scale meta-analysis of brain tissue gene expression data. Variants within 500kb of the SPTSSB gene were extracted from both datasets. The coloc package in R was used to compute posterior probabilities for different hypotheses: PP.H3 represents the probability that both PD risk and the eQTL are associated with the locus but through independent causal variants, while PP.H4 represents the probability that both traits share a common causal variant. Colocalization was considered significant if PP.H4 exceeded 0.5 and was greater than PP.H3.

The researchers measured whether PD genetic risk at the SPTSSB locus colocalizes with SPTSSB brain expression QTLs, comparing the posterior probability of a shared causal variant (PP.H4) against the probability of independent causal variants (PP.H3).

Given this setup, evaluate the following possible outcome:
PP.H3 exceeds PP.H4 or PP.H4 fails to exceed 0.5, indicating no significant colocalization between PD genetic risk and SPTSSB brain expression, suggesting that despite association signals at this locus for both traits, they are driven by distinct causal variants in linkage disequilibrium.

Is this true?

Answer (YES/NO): NO